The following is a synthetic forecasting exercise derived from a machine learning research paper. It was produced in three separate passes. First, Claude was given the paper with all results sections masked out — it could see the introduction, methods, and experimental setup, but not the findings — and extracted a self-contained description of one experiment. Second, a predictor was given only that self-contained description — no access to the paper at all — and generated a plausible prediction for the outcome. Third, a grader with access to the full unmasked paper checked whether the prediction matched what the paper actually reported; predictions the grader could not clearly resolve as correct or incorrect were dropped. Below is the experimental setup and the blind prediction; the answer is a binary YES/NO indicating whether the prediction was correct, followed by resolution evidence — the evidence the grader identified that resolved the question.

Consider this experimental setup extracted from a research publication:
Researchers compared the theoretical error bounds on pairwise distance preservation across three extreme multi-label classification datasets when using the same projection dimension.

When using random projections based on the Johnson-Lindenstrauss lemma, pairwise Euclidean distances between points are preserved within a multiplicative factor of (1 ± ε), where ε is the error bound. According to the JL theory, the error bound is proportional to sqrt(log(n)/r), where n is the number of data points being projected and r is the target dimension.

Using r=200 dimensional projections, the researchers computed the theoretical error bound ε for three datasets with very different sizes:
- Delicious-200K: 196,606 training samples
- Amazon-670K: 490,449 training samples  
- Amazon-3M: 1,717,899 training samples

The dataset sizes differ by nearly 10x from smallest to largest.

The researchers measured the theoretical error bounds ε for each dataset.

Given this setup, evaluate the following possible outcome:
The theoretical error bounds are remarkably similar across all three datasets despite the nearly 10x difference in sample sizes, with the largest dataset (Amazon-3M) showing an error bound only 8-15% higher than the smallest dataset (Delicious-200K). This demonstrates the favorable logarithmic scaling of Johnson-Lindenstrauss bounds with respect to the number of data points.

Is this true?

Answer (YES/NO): YES